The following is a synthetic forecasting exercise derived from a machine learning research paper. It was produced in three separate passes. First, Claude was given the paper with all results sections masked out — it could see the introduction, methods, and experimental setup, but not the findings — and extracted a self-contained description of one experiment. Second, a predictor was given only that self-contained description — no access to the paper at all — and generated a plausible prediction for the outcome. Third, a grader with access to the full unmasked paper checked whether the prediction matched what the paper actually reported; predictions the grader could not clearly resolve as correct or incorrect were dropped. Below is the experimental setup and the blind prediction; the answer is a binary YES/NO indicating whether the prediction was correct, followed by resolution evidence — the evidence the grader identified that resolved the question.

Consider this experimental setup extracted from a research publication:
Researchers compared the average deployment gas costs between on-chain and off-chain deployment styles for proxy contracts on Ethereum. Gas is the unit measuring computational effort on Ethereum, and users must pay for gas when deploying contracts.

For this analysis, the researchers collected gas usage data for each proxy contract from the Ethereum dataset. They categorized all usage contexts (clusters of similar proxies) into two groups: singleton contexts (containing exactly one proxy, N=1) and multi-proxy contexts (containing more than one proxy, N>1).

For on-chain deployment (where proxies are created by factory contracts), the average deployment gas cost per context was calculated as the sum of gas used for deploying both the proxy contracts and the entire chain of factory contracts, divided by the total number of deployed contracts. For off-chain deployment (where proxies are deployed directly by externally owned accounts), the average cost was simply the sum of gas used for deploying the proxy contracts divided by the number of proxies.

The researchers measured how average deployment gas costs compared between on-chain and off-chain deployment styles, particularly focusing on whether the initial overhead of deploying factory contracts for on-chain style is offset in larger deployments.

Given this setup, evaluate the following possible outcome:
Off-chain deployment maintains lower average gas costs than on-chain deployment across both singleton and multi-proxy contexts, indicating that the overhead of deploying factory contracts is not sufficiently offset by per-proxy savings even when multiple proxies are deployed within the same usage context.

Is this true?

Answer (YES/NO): NO